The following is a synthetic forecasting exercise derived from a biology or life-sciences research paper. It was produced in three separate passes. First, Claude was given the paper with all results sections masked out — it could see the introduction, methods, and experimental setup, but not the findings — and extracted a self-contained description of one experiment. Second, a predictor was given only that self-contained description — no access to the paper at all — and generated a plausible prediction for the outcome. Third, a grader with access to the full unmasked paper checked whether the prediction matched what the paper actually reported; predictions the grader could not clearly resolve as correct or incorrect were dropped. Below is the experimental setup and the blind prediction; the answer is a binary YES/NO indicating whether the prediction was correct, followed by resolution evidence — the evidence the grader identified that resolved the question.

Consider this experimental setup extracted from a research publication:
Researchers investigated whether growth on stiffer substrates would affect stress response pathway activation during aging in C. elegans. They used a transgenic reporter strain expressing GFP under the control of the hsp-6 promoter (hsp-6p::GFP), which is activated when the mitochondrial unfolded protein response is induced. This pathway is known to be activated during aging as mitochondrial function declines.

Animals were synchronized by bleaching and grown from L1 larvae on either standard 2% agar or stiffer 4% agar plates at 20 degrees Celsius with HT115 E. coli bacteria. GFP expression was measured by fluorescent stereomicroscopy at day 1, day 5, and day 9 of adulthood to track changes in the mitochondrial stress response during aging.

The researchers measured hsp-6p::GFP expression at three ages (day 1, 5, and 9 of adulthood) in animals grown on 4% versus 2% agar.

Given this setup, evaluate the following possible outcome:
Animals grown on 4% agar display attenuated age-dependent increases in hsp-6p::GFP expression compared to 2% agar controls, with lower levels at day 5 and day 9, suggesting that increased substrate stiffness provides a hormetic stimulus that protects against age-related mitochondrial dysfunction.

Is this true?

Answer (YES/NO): NO